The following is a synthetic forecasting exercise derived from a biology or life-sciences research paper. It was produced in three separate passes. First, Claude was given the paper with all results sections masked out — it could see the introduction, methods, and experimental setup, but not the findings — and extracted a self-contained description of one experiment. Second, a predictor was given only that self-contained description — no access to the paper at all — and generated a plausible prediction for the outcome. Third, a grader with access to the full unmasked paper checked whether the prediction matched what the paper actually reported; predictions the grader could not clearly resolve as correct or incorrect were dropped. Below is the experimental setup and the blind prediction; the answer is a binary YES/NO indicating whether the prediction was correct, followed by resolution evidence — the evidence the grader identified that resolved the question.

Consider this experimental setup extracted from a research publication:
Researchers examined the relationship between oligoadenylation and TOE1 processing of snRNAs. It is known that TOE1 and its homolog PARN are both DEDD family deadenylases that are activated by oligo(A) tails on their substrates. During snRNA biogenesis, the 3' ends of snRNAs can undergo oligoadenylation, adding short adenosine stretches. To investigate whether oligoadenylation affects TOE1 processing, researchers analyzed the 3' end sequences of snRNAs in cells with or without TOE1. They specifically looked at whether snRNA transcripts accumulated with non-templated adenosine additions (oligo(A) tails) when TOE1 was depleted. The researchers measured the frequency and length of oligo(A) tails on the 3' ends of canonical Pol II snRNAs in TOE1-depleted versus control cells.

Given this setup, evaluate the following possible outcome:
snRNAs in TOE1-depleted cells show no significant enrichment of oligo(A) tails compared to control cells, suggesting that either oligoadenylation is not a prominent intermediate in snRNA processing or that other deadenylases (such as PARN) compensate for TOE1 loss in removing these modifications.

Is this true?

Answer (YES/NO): NO